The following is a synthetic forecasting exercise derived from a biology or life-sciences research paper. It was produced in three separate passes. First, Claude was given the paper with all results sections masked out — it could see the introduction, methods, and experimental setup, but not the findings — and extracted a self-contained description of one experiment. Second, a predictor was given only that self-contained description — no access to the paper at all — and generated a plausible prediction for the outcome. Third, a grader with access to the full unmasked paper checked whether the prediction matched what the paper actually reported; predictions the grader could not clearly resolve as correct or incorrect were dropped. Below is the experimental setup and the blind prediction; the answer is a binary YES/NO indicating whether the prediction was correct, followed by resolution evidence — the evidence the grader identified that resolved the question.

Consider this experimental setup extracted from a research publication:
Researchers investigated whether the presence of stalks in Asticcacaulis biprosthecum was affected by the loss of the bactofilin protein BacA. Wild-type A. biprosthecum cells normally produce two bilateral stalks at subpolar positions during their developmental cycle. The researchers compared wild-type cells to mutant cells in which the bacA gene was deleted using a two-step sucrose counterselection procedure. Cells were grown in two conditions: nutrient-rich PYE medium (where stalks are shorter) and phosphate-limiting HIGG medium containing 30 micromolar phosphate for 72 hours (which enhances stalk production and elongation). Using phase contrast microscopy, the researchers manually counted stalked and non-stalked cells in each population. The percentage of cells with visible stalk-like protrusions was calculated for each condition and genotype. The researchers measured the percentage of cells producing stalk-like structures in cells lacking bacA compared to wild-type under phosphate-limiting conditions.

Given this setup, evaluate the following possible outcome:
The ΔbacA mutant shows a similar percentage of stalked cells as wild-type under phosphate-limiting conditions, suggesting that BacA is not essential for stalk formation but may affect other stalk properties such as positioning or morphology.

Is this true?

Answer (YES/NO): NO